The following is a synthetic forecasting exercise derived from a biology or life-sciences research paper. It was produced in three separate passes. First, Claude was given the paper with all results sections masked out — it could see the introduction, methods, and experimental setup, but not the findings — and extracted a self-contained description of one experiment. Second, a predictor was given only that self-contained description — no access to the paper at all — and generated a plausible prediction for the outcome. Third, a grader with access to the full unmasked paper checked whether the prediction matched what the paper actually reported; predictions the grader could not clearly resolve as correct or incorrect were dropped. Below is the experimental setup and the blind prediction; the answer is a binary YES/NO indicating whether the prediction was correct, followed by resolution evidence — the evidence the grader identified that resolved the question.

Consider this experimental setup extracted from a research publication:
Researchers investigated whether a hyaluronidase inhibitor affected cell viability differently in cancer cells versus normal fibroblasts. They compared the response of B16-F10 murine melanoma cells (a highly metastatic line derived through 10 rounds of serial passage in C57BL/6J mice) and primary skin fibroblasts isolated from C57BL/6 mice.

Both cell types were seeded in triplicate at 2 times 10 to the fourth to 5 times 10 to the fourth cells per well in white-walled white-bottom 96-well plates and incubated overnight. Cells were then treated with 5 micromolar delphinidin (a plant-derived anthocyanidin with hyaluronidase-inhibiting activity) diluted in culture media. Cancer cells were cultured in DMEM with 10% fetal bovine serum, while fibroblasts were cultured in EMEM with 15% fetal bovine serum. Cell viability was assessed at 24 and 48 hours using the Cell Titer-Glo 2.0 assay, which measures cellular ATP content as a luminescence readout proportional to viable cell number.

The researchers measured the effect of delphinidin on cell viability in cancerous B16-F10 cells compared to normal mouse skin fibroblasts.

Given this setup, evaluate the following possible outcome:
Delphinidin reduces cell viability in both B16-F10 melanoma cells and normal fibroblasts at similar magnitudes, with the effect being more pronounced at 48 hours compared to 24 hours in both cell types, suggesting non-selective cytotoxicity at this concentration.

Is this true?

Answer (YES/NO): NO